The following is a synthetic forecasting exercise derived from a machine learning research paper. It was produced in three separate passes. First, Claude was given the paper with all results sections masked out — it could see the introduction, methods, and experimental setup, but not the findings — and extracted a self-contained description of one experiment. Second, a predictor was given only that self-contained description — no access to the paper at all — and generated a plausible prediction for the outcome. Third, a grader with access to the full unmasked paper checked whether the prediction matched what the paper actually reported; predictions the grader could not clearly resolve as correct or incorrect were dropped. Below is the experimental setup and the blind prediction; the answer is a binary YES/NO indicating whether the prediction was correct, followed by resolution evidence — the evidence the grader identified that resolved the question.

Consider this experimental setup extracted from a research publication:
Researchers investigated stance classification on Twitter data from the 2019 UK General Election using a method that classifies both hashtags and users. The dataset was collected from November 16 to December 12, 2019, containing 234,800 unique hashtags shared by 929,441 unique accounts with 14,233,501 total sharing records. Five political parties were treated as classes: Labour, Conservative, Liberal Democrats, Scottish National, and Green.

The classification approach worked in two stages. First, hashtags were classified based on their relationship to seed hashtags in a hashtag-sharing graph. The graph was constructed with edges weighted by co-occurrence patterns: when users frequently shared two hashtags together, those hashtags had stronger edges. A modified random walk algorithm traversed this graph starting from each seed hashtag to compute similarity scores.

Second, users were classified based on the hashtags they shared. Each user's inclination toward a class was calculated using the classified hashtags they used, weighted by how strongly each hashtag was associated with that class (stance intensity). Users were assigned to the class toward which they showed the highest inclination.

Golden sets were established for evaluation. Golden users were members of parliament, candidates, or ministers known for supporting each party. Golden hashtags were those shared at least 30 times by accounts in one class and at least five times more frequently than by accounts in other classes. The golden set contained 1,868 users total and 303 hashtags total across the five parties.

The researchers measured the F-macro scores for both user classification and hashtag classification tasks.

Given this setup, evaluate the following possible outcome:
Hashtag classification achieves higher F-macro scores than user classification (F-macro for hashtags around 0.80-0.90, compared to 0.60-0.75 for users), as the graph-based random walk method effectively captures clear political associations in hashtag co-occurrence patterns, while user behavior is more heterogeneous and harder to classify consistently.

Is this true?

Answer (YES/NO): NO